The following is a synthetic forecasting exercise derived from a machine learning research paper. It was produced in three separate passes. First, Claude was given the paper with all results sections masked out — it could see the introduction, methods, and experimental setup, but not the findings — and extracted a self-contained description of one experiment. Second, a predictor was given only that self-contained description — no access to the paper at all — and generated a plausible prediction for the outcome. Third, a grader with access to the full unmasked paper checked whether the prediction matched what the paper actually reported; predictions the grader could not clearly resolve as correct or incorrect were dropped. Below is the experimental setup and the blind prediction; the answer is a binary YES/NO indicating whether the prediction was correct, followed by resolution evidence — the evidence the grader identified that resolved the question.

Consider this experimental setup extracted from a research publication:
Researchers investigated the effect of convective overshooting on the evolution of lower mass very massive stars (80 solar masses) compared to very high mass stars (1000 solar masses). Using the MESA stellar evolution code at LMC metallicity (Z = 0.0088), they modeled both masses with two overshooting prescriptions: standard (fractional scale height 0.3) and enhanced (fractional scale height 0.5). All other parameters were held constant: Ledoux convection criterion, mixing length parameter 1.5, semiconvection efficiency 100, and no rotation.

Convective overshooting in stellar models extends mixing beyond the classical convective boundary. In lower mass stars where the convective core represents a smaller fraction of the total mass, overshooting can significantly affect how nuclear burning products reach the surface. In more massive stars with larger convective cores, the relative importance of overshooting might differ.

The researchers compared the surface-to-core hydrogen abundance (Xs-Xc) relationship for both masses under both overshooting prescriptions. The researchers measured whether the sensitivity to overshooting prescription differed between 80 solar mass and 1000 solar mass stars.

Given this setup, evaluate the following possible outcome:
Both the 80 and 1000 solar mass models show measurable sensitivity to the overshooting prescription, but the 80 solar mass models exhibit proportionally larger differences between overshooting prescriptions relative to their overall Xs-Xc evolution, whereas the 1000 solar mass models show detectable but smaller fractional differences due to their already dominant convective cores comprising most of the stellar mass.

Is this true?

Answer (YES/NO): NO